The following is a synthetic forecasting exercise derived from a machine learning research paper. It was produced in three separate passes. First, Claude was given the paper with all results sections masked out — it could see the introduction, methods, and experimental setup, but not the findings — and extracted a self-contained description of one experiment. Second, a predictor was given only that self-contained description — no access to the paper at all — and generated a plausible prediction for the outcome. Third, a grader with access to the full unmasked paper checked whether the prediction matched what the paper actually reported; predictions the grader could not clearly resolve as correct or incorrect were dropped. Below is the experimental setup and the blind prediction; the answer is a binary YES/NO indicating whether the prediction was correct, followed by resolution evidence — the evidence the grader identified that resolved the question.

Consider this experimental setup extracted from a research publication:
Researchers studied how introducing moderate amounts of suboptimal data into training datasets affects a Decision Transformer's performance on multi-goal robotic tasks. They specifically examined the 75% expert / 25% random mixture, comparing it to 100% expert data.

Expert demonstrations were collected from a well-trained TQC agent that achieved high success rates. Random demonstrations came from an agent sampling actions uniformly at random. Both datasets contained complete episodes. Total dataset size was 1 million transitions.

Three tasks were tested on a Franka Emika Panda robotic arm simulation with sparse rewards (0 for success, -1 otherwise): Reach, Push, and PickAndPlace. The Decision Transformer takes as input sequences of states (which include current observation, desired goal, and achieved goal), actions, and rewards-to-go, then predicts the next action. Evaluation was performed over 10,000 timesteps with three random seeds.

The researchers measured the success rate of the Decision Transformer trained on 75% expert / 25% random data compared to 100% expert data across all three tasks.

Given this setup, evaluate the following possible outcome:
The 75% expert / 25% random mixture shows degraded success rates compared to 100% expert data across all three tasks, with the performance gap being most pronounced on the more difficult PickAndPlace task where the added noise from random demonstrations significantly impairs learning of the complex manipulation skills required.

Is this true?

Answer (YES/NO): NO